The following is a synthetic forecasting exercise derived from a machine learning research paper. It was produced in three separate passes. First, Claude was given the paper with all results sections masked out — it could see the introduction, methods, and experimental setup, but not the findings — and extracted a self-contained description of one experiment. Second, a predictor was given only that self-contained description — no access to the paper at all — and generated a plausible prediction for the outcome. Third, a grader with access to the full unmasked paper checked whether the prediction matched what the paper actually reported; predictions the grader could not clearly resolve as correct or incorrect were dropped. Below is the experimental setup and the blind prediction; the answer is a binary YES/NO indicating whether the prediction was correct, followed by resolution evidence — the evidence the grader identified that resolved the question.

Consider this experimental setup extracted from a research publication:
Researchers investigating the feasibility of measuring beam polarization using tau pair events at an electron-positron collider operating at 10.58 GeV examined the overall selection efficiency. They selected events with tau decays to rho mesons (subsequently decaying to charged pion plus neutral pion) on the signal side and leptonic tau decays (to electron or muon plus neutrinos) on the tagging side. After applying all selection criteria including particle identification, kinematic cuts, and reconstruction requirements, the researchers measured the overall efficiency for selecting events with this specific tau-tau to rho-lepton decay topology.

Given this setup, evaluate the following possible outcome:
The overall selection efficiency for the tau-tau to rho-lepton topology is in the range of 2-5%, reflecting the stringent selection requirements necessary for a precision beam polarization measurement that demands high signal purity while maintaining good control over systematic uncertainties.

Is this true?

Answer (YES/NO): NO